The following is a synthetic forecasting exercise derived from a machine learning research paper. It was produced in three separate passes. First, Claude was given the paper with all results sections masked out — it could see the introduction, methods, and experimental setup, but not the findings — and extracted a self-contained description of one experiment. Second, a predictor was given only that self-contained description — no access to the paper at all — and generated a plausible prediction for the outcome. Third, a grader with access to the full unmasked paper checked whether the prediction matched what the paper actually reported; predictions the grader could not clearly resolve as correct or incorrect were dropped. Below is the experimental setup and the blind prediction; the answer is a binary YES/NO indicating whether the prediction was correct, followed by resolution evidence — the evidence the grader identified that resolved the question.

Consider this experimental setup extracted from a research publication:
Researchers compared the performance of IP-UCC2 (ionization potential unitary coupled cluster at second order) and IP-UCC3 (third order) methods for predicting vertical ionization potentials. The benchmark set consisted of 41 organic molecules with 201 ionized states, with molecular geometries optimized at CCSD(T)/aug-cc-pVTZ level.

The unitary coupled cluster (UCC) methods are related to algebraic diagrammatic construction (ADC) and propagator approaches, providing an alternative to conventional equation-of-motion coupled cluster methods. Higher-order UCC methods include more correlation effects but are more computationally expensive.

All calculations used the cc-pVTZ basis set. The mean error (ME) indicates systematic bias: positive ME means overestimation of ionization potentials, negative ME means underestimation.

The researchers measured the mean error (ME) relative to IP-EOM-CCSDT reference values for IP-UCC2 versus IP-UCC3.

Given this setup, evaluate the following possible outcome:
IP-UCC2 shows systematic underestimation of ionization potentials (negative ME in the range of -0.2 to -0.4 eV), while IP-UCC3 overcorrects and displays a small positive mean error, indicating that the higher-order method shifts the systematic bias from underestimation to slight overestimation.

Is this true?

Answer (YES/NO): NO